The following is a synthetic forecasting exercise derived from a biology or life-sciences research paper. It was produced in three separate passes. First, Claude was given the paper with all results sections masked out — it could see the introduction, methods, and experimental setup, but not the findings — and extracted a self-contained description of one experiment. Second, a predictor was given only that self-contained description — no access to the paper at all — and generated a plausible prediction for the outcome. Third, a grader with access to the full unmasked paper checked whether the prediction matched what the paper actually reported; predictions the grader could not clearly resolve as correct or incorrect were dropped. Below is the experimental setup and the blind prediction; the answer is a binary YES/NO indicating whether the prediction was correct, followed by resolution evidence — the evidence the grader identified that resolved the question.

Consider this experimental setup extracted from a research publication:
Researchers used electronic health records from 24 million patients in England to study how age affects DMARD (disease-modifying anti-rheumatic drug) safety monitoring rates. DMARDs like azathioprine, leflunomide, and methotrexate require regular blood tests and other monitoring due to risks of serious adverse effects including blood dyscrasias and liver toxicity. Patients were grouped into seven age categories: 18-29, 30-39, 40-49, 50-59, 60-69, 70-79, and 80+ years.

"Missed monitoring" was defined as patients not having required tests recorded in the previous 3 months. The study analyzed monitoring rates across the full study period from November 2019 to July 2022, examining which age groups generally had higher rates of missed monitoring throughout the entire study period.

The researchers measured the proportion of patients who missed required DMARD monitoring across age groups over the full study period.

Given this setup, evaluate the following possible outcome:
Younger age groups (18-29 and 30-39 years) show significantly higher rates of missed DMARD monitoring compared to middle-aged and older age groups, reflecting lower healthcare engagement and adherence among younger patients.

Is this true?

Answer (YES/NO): YES